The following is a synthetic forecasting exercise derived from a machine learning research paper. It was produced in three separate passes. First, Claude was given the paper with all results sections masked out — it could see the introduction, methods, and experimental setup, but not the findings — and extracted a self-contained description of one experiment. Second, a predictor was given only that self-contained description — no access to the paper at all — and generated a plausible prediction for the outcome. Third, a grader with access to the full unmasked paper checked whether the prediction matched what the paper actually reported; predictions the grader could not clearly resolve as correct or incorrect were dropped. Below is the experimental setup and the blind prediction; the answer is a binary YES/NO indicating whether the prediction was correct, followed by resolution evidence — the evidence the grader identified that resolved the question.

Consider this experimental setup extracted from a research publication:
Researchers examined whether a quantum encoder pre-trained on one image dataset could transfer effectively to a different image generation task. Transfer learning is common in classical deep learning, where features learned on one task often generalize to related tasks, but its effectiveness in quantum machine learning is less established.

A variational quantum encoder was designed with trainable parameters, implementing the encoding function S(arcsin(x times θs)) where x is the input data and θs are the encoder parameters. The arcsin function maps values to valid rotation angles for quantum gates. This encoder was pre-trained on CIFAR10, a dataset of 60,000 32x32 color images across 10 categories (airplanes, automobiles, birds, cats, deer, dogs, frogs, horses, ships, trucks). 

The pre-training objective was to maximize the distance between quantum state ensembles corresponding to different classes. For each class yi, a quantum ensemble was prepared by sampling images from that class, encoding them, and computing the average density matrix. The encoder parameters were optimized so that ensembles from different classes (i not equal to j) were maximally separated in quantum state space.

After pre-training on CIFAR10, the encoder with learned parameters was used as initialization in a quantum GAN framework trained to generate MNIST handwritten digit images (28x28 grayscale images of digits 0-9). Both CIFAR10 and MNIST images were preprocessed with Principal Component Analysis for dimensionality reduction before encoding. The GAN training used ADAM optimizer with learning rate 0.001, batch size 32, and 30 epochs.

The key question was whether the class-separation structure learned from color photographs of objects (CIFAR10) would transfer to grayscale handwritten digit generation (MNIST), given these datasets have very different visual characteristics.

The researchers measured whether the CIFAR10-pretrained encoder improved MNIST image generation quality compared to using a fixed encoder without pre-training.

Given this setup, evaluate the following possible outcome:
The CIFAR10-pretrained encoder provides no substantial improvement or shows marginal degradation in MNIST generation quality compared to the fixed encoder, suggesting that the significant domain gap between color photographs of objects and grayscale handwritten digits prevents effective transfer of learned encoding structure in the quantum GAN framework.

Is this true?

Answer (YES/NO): NO